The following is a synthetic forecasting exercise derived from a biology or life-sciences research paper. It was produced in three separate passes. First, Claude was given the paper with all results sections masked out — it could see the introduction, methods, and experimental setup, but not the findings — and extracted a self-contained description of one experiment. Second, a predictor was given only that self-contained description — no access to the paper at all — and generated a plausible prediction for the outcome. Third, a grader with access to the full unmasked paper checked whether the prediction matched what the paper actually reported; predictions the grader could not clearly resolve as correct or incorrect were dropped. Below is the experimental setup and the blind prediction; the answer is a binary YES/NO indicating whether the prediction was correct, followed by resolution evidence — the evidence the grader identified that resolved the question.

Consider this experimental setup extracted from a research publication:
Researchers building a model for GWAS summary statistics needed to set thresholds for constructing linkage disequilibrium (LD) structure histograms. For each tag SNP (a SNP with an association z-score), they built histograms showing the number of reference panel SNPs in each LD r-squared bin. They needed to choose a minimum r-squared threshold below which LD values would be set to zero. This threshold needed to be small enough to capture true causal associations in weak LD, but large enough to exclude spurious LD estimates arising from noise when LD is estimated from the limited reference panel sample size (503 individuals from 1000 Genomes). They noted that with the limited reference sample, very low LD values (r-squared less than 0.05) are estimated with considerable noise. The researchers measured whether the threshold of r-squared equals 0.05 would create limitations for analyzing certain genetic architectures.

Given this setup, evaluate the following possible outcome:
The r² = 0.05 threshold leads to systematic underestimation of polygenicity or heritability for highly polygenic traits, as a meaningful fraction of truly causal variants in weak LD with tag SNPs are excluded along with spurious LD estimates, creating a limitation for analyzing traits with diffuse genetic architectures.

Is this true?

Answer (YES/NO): NO